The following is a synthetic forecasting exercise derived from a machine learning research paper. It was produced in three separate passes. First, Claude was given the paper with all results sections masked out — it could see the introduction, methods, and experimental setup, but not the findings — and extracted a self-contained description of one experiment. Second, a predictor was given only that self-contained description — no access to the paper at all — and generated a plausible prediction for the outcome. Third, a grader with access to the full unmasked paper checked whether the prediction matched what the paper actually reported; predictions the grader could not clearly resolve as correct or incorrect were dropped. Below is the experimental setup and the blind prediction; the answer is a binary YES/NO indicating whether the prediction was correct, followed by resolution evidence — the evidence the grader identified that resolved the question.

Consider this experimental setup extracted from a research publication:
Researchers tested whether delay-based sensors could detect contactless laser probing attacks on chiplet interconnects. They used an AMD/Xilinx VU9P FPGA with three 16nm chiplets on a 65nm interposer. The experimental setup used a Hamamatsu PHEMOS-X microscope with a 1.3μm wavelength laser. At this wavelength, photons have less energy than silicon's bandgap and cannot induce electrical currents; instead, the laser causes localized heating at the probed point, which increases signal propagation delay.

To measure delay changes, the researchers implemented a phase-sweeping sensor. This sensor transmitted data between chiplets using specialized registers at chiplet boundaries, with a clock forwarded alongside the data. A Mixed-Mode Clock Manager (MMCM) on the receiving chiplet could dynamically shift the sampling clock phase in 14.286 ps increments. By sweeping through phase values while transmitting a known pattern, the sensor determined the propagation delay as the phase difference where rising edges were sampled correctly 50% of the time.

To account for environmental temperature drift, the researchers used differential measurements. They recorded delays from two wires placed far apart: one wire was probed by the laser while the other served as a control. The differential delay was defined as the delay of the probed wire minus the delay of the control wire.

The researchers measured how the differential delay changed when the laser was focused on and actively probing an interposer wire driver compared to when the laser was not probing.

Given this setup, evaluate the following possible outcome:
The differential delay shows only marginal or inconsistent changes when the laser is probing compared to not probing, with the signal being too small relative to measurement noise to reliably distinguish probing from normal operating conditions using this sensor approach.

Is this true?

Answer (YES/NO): YES